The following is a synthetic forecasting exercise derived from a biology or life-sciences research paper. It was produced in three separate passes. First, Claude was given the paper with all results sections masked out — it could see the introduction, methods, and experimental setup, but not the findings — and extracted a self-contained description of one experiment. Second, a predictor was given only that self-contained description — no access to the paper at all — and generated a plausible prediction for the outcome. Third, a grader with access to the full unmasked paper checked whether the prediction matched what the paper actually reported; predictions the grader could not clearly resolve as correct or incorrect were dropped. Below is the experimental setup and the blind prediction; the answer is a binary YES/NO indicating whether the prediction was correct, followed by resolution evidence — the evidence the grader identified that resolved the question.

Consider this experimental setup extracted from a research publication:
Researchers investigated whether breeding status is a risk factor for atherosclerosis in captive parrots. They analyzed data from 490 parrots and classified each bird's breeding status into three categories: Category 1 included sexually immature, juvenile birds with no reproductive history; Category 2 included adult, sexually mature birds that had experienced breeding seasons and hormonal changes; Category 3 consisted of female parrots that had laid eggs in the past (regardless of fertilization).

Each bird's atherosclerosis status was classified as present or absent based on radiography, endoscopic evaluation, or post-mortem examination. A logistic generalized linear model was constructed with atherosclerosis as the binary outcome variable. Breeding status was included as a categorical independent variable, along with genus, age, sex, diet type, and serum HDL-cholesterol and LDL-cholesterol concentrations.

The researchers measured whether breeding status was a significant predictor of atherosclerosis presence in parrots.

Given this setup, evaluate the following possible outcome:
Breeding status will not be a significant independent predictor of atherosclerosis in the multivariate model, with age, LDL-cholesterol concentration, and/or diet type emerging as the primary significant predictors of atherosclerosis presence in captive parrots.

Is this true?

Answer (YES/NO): NO